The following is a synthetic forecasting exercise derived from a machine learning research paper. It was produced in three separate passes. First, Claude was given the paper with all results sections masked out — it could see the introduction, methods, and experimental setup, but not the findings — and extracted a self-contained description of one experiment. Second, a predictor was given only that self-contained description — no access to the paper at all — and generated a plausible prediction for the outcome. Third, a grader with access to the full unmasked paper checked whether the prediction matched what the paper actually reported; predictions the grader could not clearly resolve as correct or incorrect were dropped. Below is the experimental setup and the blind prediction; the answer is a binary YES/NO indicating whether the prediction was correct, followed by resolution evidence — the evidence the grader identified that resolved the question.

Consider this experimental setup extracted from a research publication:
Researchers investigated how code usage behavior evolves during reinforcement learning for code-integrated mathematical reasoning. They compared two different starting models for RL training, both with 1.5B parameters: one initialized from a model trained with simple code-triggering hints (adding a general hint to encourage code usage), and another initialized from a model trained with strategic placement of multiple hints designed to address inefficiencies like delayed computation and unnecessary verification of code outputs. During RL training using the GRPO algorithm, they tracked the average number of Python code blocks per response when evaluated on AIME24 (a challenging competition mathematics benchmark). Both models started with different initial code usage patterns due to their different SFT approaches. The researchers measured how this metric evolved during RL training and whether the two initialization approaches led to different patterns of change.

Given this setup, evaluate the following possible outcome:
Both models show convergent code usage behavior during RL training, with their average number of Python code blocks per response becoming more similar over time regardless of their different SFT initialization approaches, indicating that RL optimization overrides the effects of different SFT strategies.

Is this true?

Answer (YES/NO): NO